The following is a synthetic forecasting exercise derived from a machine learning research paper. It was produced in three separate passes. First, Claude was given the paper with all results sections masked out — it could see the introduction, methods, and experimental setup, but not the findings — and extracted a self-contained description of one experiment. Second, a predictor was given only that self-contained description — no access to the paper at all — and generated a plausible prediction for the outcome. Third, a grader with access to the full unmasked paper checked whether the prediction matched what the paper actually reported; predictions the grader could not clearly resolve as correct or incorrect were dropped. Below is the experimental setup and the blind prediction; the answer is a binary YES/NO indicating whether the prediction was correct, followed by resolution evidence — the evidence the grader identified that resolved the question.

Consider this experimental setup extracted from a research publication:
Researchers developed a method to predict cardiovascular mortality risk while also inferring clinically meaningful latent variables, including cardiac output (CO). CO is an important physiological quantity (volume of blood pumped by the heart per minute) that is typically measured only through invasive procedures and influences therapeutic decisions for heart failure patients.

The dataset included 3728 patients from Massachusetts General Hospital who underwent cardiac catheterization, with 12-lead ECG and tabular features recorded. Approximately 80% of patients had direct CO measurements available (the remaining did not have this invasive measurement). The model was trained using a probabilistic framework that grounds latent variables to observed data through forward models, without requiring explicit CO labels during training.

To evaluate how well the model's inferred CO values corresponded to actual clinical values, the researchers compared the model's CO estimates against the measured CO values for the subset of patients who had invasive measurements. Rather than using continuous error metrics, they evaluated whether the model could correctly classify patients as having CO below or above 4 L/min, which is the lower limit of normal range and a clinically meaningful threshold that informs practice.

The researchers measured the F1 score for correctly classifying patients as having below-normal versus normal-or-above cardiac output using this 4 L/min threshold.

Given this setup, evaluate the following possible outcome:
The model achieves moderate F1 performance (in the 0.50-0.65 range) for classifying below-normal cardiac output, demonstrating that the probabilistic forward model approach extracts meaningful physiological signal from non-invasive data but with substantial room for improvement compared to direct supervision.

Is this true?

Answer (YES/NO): NO